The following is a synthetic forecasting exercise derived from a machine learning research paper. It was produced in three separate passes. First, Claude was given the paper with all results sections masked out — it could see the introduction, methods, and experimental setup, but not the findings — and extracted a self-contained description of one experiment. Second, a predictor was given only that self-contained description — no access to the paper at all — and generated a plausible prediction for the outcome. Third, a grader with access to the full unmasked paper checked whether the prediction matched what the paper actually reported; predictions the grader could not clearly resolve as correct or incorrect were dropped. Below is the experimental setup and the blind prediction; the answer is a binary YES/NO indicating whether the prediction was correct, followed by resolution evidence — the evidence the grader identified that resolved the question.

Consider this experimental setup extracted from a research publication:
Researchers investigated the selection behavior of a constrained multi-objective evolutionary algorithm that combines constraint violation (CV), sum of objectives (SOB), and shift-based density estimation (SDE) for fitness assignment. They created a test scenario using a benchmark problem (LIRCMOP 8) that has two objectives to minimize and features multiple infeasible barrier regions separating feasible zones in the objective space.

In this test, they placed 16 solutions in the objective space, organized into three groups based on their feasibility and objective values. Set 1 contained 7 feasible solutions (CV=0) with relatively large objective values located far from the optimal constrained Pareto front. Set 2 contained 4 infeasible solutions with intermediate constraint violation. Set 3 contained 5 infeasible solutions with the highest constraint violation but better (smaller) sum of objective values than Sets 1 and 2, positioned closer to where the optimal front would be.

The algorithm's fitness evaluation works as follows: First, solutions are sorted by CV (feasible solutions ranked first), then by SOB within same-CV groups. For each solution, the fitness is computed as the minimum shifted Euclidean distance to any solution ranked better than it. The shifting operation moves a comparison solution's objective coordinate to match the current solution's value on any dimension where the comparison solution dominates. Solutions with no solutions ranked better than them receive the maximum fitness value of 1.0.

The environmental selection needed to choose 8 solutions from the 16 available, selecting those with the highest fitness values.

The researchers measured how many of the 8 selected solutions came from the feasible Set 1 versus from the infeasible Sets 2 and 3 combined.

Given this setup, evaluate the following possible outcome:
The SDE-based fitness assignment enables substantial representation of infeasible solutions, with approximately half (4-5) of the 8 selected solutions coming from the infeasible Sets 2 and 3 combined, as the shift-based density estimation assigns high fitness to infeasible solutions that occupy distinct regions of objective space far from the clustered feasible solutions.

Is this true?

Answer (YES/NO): YES